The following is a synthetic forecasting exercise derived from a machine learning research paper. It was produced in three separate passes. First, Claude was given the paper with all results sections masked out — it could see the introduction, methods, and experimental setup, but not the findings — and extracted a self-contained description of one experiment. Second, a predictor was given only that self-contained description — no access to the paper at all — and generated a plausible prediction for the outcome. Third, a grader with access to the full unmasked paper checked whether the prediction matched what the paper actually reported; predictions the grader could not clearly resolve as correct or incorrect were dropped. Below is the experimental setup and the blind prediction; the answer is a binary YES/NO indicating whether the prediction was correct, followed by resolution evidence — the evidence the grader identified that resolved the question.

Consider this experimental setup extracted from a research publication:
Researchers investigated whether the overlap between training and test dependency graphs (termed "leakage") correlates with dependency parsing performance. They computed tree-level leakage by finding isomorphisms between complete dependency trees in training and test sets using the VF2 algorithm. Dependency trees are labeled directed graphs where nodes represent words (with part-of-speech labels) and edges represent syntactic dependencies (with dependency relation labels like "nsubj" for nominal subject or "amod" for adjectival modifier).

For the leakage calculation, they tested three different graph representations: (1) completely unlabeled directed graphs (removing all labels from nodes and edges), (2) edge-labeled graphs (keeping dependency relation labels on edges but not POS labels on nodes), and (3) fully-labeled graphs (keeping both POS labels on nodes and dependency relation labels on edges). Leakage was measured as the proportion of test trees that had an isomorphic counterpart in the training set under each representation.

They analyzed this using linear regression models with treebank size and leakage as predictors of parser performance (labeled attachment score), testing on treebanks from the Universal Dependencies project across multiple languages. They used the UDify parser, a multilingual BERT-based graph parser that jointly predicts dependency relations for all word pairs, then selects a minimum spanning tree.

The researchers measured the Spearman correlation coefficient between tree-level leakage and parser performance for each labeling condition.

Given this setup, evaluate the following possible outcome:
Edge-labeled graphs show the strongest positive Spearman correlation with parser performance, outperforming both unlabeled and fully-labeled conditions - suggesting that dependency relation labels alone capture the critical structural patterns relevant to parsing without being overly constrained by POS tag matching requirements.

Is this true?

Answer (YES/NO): NO